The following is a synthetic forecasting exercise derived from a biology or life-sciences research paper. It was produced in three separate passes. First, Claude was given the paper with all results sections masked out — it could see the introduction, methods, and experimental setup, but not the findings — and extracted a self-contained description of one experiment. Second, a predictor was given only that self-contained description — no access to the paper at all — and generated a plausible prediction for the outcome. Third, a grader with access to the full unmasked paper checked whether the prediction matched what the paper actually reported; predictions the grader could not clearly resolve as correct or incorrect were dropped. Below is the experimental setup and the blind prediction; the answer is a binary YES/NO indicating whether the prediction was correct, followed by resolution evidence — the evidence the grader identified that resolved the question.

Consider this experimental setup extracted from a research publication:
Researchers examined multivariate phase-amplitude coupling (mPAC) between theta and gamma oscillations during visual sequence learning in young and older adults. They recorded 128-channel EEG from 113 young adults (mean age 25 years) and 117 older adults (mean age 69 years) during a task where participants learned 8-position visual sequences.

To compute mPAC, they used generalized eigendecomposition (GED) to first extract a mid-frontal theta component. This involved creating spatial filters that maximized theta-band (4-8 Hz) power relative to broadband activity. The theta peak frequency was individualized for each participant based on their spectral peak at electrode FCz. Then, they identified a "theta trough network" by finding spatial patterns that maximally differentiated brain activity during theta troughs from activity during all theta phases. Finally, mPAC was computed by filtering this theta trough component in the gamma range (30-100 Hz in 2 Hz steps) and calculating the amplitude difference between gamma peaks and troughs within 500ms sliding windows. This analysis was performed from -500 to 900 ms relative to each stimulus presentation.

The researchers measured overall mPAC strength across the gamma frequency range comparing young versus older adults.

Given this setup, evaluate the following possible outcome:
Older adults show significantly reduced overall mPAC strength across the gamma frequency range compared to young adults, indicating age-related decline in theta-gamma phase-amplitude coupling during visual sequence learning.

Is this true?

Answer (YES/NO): YES